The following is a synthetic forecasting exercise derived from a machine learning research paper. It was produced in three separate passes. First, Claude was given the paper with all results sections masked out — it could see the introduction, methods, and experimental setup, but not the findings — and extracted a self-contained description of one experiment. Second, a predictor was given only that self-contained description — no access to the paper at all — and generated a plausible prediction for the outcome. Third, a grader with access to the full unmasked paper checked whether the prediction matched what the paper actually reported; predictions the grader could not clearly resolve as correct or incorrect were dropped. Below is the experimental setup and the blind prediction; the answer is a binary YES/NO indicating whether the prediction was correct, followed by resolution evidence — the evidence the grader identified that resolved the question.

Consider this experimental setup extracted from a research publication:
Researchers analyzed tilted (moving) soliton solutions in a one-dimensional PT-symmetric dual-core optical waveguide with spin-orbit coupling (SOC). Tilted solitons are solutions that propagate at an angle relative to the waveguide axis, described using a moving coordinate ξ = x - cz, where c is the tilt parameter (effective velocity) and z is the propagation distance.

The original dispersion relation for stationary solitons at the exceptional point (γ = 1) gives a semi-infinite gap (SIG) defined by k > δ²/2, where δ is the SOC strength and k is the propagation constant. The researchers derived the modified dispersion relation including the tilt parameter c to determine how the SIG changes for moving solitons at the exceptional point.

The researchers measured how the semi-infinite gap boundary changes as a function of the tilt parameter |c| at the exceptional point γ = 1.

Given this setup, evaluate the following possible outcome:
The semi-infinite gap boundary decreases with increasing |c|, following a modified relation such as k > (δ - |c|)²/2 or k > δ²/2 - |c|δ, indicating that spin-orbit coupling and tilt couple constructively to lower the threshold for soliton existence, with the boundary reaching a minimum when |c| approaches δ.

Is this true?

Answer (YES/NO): NO